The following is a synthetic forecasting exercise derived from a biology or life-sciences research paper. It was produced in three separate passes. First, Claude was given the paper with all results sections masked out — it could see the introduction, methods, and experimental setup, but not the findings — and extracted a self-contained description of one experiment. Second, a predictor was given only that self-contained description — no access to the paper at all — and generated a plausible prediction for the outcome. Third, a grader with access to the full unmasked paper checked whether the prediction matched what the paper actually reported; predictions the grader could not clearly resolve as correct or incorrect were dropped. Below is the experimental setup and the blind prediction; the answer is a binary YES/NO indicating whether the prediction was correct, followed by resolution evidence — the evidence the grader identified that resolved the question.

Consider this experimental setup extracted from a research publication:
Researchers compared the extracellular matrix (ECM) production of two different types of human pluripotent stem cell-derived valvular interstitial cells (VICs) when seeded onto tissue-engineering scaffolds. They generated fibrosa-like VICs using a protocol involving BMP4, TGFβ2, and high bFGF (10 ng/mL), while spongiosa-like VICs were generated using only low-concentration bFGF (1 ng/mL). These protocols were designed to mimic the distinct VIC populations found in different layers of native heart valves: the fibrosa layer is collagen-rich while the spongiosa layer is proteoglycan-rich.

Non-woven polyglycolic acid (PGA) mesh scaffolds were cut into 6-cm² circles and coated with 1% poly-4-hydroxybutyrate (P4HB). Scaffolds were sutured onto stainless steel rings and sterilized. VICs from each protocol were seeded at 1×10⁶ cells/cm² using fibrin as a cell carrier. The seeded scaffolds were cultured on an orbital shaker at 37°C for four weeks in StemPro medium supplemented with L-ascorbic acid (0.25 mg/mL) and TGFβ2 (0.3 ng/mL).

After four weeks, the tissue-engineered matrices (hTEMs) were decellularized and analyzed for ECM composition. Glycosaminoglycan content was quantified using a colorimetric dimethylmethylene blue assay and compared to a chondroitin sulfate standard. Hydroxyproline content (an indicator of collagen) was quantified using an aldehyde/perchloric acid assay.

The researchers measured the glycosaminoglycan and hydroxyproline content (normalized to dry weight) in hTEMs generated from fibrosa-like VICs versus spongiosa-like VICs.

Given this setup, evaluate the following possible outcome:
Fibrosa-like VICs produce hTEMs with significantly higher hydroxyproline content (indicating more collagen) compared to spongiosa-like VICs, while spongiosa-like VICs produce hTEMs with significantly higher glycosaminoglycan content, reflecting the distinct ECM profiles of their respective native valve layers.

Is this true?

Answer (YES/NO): NO